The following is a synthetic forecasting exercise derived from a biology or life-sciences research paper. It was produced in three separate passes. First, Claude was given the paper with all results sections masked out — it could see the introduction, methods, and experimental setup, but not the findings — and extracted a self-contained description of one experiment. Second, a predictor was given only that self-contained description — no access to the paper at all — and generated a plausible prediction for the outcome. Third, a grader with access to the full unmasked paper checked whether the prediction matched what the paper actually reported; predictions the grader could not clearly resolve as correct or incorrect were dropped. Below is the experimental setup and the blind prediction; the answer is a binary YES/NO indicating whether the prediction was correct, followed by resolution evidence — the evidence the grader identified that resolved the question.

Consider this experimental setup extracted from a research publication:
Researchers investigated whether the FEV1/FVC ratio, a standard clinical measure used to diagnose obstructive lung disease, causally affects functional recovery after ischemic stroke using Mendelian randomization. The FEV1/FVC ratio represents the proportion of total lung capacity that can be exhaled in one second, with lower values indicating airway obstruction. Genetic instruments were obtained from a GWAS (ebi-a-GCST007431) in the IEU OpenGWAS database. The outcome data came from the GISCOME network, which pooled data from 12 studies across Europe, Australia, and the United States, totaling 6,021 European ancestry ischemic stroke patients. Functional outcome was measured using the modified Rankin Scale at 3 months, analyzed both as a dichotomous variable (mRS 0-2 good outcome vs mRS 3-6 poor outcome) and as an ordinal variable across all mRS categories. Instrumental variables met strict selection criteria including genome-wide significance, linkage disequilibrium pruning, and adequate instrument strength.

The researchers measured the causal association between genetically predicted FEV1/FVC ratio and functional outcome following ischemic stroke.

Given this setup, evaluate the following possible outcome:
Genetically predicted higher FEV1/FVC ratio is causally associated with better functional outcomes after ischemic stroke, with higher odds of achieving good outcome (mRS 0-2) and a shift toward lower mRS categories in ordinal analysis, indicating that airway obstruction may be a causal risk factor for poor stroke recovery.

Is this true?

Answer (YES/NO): NO